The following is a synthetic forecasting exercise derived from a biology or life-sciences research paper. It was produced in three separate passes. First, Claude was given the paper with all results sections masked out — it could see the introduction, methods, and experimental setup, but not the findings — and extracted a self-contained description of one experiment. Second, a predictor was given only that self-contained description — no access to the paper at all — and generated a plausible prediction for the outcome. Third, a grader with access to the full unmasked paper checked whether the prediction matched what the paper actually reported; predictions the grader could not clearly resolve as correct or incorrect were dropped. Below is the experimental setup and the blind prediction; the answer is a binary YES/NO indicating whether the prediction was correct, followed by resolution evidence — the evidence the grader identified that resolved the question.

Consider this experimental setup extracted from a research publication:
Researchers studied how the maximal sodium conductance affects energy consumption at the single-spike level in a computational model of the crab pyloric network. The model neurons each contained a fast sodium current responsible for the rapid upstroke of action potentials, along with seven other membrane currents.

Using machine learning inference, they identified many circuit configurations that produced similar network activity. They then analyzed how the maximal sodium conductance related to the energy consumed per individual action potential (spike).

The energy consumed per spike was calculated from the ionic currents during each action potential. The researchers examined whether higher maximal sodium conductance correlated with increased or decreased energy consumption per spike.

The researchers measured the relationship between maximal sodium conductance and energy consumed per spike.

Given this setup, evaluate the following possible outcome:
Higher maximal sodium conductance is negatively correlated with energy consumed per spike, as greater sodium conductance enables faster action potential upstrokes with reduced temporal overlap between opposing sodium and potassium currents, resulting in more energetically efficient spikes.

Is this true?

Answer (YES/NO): NO